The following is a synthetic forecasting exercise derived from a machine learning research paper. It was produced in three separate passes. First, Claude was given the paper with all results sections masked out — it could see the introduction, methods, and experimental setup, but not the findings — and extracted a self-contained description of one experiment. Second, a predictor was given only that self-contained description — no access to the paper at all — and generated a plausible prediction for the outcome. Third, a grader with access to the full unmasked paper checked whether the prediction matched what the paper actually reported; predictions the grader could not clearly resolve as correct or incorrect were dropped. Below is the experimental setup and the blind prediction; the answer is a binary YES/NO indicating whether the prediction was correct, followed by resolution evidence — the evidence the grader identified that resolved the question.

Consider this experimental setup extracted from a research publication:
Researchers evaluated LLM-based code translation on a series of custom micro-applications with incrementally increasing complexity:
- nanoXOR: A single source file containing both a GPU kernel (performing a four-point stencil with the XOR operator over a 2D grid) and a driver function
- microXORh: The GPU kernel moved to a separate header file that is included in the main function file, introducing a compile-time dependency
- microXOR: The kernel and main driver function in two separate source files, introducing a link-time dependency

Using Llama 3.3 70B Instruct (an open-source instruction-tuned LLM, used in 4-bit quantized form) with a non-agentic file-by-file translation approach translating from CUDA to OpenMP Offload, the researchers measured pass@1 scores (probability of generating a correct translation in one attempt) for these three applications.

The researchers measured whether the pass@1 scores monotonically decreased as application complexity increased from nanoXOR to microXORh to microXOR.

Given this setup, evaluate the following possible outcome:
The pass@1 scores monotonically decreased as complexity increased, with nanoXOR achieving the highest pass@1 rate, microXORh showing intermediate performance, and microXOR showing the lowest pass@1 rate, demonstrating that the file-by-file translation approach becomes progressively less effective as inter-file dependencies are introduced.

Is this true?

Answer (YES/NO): NO